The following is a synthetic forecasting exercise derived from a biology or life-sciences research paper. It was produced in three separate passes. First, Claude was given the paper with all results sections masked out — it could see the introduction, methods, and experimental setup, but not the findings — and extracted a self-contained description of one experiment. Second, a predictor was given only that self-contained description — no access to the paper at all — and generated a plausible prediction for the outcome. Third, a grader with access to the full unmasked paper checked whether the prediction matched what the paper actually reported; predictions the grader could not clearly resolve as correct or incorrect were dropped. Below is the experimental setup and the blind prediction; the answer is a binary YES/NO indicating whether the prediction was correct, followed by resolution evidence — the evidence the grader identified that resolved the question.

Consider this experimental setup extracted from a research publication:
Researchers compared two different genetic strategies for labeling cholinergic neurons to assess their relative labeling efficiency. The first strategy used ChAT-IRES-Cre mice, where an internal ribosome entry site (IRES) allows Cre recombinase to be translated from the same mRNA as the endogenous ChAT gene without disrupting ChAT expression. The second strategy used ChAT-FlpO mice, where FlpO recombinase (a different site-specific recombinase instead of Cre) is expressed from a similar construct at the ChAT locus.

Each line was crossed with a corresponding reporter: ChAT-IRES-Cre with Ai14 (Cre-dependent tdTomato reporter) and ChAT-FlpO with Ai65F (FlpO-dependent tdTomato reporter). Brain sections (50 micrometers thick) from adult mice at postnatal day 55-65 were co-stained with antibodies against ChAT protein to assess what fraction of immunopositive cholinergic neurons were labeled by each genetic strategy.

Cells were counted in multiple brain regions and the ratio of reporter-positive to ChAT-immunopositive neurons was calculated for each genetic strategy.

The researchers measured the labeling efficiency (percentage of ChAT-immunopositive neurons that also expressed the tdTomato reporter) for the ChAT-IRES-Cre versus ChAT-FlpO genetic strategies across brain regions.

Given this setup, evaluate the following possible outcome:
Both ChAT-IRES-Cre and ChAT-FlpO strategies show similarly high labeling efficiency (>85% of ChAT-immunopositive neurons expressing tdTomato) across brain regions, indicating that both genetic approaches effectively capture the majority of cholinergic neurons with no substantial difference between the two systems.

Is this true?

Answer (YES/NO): NO